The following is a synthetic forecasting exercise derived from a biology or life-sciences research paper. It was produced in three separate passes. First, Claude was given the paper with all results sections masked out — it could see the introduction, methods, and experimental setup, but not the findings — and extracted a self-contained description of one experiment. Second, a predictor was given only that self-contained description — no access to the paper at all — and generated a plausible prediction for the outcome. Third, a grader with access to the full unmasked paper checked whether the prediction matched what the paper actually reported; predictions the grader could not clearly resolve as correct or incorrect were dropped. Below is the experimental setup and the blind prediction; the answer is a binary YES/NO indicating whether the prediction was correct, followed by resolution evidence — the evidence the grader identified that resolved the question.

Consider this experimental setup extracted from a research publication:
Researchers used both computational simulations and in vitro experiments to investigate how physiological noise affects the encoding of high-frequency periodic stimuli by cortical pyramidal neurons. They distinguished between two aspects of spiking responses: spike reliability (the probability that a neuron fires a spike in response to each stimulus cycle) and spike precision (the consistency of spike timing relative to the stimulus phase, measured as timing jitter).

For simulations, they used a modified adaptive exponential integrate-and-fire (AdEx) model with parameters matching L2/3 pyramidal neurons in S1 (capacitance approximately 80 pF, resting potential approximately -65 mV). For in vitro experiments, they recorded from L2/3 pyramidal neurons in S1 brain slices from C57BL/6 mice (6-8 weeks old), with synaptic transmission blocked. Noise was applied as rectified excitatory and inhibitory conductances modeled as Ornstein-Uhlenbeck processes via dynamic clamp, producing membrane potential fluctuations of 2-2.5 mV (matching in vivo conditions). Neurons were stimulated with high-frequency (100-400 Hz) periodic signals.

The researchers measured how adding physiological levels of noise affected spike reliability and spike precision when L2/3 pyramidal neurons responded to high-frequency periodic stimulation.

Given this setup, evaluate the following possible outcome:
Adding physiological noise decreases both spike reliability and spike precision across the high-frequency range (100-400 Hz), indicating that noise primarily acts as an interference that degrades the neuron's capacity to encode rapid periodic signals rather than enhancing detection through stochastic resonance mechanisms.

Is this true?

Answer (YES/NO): NO